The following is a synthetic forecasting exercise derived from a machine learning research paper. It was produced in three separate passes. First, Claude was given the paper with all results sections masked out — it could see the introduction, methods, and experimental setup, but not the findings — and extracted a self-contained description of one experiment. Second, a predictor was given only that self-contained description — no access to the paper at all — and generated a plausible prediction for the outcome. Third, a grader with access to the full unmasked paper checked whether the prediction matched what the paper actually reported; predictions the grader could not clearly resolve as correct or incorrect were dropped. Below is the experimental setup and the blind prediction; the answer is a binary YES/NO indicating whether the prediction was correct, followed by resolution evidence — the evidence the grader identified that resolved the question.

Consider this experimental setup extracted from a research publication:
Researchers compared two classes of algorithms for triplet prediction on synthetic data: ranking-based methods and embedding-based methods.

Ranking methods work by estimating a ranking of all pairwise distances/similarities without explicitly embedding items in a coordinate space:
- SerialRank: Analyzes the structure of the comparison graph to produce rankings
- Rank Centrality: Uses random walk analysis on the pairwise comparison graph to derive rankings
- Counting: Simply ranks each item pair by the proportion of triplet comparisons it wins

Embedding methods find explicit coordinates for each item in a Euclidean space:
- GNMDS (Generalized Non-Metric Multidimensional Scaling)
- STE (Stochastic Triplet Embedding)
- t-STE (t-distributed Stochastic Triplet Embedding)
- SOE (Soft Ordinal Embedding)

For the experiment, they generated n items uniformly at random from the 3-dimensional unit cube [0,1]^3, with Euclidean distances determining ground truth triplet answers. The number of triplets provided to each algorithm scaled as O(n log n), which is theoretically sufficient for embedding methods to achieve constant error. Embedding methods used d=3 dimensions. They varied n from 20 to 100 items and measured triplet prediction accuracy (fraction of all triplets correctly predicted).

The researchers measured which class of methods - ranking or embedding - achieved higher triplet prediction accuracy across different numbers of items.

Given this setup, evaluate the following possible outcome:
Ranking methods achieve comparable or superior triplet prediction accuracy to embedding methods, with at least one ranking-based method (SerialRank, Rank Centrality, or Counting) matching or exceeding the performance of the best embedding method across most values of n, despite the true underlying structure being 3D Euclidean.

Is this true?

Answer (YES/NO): NO